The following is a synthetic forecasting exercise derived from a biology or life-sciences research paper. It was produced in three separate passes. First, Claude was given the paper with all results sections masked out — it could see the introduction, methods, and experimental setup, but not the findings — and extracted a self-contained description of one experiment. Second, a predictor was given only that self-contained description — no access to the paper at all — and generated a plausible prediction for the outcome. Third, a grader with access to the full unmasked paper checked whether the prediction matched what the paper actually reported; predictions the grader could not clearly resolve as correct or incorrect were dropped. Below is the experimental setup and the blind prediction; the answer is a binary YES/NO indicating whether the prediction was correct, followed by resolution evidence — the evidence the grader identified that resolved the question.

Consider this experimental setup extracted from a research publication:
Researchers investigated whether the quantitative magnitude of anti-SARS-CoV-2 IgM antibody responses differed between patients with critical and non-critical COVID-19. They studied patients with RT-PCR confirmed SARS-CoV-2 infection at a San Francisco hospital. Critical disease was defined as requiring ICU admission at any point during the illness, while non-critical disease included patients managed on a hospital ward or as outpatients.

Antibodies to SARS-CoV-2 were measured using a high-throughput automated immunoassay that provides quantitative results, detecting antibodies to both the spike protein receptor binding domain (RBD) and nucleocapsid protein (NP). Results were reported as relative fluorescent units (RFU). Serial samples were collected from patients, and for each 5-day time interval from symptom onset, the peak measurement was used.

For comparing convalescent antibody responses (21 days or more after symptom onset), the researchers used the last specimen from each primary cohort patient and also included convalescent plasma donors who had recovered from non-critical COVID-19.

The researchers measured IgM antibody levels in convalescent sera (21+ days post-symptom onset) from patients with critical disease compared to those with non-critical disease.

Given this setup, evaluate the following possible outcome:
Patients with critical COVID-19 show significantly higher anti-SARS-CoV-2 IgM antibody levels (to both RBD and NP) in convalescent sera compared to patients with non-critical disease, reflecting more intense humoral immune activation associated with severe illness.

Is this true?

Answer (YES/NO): YES